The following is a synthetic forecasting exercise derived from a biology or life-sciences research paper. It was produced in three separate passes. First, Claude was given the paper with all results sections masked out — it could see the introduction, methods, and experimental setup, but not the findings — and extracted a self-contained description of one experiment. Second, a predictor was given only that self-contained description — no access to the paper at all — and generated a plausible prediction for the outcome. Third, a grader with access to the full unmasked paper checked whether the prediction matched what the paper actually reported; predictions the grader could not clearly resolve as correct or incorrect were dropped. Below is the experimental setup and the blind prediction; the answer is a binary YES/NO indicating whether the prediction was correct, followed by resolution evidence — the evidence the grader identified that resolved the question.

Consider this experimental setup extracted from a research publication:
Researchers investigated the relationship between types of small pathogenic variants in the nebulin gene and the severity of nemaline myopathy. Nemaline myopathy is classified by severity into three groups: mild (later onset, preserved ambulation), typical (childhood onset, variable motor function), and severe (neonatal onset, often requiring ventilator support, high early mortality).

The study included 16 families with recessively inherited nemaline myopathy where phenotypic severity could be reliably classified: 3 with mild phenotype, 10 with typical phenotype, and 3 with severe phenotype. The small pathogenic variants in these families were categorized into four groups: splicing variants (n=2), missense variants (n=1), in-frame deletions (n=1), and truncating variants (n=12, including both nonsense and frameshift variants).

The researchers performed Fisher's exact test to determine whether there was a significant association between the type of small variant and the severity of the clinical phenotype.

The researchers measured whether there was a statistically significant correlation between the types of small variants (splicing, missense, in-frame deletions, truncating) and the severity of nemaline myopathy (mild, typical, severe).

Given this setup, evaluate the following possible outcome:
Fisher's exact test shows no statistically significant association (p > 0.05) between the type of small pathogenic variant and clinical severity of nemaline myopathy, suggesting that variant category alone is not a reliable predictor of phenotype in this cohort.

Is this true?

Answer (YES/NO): YES